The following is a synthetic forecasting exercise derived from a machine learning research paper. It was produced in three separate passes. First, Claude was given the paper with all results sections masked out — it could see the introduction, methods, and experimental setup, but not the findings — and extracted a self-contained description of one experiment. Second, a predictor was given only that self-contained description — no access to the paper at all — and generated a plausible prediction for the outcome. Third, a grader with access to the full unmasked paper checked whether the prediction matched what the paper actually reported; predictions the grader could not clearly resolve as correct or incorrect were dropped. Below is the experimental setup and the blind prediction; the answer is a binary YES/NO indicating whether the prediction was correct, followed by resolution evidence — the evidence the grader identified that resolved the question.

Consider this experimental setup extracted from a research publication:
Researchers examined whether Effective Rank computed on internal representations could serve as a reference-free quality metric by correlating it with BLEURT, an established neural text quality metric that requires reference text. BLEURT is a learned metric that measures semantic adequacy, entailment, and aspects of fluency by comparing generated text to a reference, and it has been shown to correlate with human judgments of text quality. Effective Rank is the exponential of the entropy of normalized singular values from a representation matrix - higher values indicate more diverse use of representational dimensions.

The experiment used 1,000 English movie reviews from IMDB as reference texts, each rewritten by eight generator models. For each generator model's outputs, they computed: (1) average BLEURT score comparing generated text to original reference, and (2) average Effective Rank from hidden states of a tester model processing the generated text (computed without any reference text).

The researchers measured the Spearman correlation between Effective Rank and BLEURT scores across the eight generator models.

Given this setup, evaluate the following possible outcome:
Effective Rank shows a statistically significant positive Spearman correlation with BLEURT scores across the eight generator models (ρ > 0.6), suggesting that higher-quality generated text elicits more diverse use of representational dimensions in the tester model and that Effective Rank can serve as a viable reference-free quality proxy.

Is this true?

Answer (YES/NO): NO